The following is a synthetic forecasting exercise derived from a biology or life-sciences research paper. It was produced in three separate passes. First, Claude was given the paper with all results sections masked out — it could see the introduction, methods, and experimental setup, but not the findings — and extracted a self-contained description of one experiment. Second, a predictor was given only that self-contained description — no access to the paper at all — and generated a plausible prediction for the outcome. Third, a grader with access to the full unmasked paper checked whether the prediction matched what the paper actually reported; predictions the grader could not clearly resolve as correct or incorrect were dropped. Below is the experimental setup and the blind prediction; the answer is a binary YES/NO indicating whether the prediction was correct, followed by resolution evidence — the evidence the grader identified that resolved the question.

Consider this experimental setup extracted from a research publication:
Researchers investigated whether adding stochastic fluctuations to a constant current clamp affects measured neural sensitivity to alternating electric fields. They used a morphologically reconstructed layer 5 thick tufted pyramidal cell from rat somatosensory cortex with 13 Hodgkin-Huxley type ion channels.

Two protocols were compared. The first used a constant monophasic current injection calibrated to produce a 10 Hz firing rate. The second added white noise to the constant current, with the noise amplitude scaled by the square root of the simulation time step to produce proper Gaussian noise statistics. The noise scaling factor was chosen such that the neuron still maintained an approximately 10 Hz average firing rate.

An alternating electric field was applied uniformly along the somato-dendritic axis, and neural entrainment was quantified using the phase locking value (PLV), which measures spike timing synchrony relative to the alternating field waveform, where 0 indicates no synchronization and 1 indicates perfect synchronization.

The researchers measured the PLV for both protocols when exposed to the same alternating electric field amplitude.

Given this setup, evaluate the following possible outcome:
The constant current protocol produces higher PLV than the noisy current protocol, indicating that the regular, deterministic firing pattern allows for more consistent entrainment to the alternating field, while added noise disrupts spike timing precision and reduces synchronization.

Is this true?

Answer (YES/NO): YES